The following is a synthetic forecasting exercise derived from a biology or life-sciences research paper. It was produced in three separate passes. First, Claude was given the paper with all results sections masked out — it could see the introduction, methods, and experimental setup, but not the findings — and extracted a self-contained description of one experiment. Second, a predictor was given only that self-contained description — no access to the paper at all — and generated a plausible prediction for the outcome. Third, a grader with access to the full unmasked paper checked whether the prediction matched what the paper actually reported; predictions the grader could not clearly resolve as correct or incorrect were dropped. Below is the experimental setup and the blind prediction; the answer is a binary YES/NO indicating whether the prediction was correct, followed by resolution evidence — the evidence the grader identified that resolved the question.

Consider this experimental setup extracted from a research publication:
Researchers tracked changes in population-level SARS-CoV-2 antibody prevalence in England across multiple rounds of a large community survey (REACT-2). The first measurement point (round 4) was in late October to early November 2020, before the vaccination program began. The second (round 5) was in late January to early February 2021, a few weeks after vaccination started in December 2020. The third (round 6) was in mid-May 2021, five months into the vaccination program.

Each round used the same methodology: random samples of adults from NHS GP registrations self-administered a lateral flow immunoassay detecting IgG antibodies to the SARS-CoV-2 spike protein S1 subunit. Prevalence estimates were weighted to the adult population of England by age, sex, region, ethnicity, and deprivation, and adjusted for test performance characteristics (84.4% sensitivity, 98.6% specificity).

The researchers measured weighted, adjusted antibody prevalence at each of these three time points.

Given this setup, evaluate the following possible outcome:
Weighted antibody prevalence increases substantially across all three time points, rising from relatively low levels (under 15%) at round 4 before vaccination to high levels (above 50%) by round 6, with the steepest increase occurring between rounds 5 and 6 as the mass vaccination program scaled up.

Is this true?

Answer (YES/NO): YES